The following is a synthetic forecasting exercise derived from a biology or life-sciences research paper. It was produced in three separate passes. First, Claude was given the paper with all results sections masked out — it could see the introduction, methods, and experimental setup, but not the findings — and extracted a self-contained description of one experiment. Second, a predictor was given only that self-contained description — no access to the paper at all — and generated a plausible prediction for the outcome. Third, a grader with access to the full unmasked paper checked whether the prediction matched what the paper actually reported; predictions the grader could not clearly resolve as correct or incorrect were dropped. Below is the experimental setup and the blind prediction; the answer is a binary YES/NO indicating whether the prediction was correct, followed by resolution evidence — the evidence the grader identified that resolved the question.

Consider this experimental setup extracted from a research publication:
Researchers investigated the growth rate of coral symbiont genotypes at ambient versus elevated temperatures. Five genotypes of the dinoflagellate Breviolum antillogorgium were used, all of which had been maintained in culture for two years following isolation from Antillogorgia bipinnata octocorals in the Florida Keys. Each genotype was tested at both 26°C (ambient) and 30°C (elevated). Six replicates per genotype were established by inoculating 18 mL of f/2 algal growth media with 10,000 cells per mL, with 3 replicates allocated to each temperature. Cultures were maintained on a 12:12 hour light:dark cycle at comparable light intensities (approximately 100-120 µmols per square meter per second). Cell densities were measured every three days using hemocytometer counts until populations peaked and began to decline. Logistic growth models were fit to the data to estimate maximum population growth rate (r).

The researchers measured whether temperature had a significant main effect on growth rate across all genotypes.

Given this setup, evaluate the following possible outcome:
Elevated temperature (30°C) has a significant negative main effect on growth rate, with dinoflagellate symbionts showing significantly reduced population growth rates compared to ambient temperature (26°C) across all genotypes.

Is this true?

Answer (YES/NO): NO